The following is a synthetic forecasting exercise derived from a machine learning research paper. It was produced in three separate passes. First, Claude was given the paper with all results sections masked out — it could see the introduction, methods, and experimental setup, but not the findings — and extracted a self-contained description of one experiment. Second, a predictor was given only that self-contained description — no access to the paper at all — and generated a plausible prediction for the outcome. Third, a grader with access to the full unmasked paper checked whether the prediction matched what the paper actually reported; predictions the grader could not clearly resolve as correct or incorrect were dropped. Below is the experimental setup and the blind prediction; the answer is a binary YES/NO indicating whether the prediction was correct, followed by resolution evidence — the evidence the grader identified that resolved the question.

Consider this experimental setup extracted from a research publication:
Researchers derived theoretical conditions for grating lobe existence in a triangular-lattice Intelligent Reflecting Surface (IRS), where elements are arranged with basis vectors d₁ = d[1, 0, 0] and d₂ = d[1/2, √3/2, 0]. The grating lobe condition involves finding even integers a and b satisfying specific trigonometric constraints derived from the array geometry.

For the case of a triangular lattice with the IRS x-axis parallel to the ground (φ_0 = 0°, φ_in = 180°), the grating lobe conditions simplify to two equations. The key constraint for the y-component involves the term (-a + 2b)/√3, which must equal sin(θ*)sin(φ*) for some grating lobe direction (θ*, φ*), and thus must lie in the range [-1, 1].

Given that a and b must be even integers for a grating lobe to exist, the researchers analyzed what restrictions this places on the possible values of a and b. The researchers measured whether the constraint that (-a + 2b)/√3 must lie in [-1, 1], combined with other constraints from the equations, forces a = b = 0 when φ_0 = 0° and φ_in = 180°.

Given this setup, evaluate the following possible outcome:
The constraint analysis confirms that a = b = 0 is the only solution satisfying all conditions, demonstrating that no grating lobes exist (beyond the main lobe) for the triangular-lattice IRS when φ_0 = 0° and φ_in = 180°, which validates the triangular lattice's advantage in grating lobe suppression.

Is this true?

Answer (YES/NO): NO